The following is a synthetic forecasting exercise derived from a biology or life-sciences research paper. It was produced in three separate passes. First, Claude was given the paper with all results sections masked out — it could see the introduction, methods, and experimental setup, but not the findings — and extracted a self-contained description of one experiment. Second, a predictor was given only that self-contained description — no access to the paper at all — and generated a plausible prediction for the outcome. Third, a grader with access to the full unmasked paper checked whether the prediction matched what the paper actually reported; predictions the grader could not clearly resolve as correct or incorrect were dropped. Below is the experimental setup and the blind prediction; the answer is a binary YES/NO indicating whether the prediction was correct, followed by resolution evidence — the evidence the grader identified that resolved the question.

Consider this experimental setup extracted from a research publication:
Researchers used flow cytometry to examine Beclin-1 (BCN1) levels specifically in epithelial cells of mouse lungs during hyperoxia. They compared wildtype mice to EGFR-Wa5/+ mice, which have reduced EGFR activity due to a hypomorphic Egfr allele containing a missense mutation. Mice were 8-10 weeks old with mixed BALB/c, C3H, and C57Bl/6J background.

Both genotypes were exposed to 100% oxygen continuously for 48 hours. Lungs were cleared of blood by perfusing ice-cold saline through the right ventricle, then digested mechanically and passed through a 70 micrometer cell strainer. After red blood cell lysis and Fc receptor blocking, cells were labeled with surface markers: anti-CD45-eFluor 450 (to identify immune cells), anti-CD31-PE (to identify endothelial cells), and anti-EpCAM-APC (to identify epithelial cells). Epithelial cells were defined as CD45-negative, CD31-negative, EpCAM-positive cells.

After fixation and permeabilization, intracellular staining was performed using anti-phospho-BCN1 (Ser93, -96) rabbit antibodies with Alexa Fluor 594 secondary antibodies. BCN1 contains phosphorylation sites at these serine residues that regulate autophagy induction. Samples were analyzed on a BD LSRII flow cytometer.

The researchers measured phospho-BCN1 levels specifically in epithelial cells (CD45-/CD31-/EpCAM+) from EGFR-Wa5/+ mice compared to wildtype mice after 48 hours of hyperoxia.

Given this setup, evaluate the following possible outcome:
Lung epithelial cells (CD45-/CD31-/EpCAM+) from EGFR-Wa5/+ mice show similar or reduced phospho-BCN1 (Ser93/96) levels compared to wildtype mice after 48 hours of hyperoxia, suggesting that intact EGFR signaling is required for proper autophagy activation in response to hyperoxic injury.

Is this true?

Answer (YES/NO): YES